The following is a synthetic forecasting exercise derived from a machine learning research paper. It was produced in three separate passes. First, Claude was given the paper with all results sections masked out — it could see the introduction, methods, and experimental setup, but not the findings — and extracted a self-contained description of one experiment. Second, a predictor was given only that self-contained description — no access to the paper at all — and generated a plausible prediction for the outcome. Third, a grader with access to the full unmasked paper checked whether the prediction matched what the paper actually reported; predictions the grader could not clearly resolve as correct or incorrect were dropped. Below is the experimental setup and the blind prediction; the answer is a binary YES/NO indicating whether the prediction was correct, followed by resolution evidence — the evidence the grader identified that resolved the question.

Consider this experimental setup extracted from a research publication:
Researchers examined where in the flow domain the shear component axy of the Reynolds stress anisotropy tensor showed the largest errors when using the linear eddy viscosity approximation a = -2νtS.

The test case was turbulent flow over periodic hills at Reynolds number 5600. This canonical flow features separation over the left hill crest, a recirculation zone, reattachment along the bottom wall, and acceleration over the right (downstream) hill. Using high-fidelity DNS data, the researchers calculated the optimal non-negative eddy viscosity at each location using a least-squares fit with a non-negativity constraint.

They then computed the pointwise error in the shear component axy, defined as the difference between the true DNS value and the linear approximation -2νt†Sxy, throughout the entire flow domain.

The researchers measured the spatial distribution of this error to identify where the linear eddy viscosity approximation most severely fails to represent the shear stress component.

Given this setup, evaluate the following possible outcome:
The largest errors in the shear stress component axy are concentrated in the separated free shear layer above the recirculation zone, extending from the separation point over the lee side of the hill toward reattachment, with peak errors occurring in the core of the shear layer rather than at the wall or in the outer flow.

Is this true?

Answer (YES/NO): NO